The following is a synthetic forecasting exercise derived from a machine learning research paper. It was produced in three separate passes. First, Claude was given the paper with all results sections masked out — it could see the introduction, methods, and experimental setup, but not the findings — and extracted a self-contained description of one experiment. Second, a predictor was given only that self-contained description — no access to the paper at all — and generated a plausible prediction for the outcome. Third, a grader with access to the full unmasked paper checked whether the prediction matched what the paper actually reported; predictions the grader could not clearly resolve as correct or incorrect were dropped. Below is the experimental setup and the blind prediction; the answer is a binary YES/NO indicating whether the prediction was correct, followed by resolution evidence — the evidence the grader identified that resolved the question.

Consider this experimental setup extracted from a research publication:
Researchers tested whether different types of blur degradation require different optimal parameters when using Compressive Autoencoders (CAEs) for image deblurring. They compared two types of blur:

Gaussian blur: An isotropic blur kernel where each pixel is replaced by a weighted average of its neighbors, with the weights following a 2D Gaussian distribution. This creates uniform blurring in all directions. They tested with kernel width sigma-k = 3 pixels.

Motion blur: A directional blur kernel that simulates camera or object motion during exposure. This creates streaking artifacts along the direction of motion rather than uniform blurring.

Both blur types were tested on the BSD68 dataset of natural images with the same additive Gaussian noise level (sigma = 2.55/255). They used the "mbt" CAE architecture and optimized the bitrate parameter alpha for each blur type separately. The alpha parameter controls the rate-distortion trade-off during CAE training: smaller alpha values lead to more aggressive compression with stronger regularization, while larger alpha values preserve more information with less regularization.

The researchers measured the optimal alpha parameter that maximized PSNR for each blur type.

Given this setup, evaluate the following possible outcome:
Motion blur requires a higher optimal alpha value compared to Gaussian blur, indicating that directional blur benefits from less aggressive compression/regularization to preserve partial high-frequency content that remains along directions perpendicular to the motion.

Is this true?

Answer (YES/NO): YES